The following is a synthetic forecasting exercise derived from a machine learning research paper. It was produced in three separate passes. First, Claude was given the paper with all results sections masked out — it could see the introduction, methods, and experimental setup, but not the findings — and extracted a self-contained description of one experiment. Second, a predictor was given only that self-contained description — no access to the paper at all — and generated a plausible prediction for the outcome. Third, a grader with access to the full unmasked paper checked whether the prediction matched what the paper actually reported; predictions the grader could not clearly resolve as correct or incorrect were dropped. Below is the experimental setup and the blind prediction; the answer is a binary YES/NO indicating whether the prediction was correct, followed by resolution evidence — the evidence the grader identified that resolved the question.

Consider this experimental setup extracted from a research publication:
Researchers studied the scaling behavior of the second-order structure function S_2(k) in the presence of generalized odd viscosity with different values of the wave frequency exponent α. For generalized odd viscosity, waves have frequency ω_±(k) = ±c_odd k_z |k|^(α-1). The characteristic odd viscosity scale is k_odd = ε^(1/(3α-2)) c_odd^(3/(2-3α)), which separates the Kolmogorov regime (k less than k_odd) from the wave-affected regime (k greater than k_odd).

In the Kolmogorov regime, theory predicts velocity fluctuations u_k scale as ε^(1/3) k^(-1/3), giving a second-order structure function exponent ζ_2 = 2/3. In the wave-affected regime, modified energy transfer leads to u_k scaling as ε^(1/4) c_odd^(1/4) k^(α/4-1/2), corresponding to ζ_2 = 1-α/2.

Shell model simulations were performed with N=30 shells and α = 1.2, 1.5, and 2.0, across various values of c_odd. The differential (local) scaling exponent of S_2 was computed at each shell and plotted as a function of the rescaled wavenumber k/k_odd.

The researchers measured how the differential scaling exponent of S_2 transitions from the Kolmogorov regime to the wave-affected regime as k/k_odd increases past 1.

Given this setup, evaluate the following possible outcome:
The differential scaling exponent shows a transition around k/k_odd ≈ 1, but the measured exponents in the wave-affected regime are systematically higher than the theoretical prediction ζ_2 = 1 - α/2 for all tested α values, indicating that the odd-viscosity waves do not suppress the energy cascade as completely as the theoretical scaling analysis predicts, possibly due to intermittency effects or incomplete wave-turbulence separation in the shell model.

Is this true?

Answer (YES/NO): NO